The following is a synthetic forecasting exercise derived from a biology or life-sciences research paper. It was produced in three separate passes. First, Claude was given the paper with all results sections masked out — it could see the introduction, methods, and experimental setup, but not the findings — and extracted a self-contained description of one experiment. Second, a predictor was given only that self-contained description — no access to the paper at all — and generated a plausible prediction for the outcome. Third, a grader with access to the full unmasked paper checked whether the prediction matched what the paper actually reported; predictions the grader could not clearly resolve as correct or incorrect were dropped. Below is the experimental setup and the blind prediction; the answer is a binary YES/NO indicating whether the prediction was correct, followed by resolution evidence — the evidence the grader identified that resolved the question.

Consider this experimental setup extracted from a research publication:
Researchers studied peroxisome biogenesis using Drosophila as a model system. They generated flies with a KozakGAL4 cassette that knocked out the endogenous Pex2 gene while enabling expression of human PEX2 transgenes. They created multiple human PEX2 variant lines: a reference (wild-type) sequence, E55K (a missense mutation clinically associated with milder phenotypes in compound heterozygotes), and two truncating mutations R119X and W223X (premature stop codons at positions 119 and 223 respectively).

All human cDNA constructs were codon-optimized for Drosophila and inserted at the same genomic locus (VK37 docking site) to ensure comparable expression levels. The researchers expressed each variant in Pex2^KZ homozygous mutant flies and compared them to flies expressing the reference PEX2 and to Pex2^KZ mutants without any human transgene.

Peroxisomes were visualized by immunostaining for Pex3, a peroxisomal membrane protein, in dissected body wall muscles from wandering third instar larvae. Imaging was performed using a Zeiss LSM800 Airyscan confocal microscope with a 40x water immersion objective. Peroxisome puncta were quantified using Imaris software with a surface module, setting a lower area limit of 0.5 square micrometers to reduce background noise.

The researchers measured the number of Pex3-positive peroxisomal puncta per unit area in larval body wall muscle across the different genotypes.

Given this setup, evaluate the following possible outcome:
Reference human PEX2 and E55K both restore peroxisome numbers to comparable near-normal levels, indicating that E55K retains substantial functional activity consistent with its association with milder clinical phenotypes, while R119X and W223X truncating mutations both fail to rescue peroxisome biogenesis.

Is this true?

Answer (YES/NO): NO